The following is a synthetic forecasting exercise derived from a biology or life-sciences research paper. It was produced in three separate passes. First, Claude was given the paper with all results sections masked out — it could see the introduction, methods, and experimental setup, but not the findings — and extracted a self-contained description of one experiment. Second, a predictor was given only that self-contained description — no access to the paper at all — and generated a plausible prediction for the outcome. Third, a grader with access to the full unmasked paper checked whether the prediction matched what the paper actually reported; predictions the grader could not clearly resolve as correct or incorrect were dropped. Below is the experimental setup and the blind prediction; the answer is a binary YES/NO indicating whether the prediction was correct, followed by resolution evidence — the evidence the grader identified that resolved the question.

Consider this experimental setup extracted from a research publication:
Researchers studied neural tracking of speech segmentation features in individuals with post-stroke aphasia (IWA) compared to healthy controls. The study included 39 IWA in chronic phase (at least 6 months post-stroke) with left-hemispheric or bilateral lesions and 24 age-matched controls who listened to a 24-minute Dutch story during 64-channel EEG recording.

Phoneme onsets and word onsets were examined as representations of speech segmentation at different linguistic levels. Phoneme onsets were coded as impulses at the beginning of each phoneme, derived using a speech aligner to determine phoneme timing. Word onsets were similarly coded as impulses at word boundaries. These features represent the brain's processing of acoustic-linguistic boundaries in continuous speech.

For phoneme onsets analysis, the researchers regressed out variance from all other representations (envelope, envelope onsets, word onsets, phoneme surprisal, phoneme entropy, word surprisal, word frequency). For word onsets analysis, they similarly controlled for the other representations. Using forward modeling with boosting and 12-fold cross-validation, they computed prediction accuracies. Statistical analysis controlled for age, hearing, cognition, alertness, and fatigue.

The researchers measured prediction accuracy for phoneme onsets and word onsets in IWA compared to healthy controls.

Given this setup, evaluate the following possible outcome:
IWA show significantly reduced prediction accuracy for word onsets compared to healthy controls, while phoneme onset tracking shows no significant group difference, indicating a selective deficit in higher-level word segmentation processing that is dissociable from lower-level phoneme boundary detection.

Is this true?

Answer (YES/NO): NO